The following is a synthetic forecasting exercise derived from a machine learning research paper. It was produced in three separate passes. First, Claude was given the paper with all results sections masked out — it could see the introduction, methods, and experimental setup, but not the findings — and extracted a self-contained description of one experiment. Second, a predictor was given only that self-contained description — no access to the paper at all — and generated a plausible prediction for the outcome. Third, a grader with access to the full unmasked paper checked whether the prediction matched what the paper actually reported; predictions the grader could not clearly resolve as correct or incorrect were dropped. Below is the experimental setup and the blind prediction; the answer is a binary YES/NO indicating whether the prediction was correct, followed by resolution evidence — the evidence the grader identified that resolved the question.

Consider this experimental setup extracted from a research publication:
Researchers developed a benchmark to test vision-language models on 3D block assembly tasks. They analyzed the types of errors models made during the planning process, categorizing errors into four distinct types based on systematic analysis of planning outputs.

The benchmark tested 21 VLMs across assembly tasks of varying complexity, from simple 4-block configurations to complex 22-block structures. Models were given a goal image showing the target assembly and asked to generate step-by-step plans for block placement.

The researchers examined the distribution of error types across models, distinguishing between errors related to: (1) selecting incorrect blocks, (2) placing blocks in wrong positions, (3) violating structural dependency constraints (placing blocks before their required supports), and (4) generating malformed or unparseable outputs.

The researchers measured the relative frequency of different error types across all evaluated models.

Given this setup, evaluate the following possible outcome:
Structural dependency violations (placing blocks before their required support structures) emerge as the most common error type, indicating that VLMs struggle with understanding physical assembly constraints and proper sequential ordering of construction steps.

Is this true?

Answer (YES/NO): NO